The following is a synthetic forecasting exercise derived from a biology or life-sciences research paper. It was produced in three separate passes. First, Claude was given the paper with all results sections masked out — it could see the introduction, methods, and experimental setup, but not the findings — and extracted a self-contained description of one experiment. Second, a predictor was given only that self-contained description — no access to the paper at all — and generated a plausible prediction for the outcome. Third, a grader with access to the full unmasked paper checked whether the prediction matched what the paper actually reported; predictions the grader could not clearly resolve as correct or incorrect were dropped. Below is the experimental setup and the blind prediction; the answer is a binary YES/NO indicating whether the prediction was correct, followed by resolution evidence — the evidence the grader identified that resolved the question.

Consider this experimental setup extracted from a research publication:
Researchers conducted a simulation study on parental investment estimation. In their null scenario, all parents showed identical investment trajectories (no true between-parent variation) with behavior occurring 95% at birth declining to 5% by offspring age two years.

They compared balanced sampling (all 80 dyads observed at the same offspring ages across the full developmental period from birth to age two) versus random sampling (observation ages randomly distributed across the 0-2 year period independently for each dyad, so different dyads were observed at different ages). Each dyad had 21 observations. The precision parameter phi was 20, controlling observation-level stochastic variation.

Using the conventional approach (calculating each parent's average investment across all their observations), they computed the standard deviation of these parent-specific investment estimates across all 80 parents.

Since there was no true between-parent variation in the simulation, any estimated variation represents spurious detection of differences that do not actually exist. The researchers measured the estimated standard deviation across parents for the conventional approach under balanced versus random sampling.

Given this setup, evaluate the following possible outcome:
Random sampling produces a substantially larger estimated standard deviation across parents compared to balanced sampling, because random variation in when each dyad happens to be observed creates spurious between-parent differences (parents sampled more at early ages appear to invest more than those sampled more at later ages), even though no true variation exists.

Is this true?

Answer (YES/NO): YES